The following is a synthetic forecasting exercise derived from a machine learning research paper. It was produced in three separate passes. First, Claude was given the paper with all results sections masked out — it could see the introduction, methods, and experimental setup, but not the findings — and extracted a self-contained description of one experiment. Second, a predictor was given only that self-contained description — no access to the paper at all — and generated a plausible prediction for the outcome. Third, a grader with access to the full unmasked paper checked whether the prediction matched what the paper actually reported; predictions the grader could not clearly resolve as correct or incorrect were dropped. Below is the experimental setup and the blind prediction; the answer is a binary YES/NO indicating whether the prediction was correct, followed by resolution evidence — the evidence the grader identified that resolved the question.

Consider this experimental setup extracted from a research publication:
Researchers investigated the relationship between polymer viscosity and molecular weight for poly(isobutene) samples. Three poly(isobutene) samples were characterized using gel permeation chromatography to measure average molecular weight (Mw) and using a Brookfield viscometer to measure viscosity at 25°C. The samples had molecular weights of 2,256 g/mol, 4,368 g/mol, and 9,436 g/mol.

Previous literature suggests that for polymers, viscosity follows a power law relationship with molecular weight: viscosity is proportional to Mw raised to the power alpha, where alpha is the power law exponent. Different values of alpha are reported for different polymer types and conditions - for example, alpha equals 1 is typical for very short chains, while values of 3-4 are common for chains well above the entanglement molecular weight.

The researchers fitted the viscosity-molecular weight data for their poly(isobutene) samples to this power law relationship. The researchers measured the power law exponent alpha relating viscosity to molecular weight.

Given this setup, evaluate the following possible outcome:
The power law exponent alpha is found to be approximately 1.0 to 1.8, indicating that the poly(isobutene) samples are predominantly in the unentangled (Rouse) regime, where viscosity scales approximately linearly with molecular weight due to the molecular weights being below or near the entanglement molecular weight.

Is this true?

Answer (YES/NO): NO